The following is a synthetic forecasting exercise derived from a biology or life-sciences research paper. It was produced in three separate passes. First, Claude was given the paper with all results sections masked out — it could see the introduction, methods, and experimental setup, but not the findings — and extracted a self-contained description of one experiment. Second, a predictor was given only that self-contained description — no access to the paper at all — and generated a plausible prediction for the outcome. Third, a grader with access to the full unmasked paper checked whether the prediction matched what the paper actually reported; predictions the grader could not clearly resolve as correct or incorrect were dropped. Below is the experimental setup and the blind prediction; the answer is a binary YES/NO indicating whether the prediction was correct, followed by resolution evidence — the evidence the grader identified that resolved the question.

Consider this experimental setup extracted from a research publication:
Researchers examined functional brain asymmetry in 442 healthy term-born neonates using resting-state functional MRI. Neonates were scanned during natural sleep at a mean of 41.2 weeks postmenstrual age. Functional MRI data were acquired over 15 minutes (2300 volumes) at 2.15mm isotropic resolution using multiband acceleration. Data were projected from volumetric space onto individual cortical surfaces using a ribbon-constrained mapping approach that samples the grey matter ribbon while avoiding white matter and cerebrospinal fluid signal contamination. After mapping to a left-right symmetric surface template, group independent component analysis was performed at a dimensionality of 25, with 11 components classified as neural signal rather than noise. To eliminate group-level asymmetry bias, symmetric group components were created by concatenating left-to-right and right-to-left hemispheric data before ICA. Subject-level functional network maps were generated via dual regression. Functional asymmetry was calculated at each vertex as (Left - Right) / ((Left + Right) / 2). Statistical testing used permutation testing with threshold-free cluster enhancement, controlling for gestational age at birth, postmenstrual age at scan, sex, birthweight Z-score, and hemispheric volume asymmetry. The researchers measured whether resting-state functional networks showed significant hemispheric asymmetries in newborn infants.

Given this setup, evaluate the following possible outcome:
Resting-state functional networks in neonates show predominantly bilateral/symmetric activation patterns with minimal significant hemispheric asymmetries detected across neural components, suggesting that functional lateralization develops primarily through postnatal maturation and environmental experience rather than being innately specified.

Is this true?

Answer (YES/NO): NO